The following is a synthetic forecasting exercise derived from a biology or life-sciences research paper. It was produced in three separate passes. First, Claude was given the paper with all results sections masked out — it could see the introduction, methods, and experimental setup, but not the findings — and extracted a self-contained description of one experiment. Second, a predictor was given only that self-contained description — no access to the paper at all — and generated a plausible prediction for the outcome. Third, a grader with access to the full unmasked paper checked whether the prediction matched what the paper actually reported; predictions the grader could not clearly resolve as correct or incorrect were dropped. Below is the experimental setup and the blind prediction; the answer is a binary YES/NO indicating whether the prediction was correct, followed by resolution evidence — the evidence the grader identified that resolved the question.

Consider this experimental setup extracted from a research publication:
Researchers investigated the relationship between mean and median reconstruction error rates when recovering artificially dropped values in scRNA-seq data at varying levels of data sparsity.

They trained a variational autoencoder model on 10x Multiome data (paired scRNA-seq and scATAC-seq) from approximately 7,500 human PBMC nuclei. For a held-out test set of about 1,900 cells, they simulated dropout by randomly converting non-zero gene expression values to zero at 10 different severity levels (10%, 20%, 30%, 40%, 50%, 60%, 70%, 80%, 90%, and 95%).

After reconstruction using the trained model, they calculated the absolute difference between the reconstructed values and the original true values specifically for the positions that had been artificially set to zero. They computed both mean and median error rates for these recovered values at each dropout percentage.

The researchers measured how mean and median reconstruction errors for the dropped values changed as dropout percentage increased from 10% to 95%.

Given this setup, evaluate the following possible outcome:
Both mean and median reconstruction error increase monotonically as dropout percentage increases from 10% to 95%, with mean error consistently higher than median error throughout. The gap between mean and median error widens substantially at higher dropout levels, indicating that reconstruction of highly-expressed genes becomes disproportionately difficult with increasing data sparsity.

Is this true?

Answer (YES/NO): NO